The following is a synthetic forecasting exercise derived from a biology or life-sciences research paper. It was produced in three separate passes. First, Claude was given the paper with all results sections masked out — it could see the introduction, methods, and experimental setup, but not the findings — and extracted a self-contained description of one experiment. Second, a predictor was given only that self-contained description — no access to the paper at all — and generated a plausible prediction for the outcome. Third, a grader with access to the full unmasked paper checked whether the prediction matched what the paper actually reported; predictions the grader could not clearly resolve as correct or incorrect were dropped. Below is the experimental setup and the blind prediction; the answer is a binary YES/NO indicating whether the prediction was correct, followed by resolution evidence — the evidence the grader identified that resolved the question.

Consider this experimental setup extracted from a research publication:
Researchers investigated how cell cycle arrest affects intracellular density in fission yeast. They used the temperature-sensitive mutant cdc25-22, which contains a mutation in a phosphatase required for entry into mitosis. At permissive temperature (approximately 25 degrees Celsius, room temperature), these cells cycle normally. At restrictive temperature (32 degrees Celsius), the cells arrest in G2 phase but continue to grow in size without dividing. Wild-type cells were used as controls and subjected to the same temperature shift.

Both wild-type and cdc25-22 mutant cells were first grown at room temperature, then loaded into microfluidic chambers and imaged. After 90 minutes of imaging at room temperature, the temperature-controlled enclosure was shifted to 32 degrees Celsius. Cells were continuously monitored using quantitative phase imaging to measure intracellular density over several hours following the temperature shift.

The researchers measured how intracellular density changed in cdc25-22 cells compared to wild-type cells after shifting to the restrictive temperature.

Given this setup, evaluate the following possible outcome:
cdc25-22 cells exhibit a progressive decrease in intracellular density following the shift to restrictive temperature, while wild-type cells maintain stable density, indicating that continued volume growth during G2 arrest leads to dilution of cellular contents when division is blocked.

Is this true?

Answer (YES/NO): NO